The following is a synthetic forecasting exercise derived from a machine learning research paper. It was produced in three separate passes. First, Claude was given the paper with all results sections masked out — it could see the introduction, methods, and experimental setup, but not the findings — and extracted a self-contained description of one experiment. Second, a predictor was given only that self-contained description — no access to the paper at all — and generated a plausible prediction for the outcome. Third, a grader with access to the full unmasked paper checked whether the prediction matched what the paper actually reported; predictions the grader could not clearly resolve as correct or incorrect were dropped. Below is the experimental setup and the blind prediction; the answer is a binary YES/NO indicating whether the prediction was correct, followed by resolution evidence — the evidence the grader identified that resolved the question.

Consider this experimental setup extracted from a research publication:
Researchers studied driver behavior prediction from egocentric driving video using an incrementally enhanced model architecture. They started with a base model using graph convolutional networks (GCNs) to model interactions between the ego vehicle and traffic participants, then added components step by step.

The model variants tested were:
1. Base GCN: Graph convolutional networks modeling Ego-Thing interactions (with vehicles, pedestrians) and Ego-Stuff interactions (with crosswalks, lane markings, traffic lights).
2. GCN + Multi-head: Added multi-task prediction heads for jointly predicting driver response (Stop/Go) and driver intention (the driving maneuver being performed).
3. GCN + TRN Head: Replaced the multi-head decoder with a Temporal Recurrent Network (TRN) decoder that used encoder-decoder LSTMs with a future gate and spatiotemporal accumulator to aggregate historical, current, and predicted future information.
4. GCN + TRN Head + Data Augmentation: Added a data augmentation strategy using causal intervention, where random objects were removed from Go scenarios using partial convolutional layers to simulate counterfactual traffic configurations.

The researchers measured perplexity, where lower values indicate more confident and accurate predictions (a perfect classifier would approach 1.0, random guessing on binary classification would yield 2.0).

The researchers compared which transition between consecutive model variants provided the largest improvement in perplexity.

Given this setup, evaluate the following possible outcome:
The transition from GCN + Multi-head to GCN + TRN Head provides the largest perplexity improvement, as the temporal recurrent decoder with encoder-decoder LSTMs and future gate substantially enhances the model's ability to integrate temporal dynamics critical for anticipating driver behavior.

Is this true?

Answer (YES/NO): NO